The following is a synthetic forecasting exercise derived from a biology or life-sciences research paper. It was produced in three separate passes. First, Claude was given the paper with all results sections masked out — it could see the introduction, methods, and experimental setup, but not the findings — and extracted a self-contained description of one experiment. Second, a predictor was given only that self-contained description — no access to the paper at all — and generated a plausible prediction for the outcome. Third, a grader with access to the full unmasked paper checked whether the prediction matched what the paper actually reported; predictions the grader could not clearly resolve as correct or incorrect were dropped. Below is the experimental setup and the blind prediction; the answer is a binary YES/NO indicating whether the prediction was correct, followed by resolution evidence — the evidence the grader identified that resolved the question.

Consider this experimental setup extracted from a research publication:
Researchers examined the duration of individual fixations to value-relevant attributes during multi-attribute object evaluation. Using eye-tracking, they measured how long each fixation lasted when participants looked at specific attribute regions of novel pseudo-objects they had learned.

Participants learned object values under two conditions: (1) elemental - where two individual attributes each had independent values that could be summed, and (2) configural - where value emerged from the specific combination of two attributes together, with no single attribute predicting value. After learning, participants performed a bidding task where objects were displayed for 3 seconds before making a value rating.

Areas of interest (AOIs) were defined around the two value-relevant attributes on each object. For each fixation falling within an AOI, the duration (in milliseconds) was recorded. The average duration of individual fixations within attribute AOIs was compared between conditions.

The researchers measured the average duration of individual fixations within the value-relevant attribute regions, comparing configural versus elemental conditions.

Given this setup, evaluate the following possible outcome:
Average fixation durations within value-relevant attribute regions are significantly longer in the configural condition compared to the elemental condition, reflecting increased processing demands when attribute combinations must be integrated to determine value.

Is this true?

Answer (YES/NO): NO